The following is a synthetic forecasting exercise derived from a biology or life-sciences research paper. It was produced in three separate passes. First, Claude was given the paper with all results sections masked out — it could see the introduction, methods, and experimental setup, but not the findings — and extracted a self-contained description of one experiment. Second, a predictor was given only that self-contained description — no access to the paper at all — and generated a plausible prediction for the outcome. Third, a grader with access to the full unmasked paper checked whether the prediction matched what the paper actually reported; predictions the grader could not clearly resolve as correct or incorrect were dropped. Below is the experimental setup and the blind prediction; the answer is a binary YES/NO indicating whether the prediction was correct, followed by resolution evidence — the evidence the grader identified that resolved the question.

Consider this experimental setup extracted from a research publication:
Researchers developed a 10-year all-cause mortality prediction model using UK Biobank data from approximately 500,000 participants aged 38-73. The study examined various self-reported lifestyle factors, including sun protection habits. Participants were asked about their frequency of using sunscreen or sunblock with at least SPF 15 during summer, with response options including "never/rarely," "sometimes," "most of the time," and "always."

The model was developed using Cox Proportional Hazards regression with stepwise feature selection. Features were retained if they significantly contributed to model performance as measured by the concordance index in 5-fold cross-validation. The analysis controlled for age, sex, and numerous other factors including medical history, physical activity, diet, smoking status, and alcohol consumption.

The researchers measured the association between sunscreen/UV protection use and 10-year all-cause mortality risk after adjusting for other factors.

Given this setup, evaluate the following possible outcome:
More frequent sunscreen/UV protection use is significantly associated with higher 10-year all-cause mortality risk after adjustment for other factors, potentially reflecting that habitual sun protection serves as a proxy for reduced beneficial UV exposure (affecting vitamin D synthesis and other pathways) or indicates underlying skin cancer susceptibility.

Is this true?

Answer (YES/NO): NO